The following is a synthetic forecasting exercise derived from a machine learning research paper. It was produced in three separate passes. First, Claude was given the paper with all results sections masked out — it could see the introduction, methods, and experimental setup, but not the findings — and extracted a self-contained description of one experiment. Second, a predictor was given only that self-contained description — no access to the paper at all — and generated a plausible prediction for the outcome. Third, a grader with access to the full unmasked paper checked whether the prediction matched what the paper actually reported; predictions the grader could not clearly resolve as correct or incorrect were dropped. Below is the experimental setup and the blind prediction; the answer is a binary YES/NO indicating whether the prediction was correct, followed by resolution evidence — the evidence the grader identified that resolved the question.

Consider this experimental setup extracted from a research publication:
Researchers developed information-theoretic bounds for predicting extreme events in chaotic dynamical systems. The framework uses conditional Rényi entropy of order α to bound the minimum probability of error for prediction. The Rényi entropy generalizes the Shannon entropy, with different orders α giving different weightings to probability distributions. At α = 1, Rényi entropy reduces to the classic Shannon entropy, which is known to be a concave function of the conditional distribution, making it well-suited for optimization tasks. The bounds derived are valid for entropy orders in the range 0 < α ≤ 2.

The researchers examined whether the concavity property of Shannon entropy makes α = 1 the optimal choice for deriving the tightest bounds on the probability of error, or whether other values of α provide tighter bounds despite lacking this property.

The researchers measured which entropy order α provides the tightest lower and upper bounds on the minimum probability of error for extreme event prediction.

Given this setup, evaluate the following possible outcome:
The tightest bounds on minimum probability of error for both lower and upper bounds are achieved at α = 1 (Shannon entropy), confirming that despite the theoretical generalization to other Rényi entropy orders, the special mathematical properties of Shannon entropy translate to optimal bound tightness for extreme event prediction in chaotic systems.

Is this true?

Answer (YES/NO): NO